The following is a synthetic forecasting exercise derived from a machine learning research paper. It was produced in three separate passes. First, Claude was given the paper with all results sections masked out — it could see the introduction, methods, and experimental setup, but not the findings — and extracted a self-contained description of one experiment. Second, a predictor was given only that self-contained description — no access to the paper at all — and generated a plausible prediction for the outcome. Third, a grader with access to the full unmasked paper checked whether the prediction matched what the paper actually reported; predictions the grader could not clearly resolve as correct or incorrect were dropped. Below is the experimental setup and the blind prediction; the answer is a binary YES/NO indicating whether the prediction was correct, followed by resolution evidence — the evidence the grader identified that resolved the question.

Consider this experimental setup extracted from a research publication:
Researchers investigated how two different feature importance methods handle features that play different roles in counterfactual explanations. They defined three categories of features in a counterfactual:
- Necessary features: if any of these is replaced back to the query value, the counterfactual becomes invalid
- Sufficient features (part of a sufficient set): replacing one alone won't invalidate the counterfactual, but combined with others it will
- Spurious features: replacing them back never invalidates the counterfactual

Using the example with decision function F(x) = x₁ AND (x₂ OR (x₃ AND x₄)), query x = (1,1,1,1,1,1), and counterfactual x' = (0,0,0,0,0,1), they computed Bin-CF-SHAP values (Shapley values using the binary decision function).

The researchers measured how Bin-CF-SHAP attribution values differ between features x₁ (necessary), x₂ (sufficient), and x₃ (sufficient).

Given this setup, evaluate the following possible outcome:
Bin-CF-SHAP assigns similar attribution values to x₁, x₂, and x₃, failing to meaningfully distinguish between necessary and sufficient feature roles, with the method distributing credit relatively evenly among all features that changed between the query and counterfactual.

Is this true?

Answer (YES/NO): NO